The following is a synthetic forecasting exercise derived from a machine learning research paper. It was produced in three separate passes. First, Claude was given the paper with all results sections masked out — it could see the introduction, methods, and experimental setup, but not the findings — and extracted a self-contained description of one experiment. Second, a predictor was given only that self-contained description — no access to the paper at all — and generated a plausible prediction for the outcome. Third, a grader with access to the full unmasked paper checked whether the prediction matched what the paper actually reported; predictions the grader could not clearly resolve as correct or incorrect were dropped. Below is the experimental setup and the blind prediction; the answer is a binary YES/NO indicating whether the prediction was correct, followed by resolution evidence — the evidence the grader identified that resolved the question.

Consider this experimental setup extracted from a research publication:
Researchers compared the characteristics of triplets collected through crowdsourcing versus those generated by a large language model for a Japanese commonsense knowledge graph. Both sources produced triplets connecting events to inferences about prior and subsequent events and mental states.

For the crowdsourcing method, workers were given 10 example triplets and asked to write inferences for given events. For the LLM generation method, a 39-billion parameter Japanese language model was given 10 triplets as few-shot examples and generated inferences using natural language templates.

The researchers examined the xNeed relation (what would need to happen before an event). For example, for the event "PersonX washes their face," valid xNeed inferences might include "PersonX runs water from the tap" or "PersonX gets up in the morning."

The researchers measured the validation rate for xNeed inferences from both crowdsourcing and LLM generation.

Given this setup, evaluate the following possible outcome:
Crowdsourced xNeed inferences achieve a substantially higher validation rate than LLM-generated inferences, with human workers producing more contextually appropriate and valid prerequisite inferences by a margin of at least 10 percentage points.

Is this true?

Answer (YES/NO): NO